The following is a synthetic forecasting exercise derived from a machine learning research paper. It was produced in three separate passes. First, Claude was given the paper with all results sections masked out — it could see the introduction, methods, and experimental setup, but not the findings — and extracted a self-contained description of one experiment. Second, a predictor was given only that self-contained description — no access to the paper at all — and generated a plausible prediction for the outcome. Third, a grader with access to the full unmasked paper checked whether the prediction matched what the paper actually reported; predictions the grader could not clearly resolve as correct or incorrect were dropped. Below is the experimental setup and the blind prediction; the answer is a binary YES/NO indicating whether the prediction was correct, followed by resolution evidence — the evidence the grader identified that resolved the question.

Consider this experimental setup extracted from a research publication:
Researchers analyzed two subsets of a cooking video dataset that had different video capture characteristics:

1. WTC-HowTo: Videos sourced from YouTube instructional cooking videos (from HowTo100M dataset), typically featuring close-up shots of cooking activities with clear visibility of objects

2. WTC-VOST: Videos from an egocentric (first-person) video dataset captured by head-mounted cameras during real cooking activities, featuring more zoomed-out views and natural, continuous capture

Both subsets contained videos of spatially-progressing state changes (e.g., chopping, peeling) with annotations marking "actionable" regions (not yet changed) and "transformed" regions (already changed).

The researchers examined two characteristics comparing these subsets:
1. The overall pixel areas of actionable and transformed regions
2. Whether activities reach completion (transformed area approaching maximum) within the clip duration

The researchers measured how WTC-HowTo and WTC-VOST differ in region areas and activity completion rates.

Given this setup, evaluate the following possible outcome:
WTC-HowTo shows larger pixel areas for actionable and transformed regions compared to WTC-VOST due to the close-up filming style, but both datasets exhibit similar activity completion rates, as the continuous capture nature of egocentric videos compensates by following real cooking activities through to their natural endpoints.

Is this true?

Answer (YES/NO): NO